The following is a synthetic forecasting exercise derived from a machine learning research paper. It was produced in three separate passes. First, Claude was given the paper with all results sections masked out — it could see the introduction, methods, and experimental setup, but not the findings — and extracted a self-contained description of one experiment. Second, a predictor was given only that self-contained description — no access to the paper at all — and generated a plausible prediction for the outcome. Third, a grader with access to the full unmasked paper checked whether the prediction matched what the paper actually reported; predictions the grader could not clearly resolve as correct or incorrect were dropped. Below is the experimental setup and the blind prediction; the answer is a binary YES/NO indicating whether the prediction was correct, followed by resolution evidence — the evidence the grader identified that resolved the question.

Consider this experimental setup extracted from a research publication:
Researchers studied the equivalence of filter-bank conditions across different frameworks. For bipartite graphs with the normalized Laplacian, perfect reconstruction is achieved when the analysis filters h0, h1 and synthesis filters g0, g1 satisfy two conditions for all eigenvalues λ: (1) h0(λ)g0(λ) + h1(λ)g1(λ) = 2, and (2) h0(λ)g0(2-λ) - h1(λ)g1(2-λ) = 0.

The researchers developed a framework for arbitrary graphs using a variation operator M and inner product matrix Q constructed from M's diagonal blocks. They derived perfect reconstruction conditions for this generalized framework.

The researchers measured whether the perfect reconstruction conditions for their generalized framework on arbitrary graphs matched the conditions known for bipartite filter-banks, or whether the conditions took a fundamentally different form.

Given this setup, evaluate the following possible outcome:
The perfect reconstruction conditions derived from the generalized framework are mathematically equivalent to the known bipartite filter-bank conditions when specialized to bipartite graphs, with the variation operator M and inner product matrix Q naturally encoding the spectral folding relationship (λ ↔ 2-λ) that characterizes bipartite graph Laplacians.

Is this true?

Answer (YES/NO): YES